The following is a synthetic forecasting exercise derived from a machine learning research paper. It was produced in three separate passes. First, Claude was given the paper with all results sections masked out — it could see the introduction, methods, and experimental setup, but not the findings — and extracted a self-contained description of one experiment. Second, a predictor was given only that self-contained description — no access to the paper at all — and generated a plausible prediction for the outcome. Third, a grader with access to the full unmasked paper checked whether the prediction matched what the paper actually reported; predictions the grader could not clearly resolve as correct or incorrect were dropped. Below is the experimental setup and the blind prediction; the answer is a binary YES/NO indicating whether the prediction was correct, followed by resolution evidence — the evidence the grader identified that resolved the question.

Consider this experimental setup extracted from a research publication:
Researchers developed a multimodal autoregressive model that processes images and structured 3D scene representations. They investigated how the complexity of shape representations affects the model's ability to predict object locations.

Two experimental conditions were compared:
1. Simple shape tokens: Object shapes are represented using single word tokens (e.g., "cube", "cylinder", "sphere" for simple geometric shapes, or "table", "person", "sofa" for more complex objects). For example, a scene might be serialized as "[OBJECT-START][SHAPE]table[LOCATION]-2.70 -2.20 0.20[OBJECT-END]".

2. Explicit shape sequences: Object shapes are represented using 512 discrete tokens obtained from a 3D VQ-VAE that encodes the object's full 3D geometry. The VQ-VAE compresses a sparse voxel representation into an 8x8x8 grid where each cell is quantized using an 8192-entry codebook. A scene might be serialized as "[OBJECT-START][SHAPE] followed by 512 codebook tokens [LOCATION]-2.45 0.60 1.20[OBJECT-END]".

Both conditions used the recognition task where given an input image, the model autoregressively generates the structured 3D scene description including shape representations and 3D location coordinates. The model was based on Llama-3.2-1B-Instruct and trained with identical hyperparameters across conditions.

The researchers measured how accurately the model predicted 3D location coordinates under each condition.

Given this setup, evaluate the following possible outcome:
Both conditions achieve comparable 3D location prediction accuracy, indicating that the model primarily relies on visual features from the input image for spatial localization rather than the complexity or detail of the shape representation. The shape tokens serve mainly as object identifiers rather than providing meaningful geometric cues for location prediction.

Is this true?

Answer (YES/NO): NO